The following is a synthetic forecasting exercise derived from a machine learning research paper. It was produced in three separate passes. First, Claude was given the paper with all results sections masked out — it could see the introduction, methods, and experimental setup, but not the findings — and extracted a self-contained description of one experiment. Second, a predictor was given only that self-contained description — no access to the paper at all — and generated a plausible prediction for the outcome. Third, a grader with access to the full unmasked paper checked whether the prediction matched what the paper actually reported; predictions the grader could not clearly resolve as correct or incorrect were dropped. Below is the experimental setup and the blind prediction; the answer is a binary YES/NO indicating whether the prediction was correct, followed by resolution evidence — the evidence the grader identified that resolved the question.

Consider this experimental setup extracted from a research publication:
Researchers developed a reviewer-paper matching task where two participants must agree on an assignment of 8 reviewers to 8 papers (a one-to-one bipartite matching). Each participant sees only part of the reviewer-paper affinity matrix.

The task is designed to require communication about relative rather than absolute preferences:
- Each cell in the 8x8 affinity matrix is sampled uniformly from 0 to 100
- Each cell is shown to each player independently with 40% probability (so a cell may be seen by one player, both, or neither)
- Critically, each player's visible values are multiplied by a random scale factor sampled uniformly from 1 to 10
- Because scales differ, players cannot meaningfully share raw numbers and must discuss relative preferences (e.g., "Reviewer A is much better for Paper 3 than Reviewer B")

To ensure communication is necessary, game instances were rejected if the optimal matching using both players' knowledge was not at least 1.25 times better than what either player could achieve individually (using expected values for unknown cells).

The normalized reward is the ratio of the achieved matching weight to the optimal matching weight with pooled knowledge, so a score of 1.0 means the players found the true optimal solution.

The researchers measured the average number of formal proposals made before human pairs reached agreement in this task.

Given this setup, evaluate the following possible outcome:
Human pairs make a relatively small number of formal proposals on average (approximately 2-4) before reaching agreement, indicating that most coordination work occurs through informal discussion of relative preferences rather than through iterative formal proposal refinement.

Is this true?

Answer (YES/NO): NO